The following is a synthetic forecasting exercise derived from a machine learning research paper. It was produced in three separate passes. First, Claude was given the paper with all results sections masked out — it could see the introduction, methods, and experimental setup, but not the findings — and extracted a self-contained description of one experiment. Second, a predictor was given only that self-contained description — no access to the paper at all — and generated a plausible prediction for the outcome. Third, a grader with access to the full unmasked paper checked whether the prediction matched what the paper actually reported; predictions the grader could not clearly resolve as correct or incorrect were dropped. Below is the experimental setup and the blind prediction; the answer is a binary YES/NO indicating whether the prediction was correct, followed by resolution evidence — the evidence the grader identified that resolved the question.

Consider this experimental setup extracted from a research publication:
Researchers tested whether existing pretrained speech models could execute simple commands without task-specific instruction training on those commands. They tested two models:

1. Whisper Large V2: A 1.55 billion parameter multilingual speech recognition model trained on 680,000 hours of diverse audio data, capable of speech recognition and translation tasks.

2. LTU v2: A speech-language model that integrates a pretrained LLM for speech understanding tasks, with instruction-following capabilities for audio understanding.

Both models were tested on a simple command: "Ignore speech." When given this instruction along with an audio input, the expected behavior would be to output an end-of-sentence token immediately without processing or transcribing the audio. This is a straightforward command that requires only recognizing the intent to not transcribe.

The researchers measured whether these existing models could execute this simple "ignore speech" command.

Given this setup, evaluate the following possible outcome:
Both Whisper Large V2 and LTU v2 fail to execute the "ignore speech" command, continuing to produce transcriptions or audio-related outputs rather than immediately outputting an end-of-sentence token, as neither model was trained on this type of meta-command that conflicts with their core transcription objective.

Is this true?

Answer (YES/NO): YES